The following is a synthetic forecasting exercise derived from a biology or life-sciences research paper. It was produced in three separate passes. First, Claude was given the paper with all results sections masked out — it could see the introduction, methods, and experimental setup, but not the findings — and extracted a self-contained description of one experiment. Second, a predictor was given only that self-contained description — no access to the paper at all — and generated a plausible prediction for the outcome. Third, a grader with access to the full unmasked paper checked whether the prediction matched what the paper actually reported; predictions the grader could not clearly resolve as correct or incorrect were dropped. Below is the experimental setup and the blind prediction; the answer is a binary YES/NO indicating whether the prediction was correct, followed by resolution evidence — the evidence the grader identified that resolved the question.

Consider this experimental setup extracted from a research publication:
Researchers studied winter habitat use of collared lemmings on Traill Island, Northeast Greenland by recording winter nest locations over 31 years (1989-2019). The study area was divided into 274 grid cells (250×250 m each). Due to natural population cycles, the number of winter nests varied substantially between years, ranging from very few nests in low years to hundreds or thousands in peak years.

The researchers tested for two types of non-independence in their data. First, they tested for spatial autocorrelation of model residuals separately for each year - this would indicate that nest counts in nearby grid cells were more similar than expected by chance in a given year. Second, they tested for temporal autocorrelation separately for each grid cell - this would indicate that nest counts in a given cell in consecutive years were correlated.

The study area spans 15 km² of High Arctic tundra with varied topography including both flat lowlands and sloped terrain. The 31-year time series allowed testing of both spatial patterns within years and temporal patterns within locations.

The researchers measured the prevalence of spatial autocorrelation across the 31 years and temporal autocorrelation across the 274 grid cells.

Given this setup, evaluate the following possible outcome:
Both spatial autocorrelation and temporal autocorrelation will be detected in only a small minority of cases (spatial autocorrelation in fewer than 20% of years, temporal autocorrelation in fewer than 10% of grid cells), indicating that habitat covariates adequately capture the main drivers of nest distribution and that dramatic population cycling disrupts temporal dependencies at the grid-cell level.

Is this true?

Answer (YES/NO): NO